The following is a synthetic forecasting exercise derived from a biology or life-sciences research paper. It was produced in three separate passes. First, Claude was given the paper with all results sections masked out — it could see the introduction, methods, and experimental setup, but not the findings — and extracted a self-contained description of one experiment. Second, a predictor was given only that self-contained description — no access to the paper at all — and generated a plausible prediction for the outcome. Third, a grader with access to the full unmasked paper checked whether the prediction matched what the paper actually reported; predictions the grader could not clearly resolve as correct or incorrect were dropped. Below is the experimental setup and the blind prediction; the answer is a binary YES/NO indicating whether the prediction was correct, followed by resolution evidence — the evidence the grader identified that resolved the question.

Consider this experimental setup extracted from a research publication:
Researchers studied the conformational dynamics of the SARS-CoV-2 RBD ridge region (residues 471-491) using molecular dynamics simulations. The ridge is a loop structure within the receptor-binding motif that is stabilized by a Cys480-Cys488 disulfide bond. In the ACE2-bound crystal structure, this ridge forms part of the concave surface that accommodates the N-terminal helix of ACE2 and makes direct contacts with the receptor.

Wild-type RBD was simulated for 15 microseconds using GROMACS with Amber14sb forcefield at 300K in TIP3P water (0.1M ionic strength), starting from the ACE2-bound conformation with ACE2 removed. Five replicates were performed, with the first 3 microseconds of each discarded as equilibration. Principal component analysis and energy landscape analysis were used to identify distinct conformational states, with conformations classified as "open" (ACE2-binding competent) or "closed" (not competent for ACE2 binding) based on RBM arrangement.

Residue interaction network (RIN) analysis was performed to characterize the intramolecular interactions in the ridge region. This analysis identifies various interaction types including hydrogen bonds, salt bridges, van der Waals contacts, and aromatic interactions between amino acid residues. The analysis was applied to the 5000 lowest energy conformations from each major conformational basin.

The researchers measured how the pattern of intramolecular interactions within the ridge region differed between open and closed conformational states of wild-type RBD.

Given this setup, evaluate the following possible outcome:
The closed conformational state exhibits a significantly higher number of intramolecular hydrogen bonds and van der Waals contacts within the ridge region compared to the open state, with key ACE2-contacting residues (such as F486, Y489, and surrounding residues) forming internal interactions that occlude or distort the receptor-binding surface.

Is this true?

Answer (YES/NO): NO